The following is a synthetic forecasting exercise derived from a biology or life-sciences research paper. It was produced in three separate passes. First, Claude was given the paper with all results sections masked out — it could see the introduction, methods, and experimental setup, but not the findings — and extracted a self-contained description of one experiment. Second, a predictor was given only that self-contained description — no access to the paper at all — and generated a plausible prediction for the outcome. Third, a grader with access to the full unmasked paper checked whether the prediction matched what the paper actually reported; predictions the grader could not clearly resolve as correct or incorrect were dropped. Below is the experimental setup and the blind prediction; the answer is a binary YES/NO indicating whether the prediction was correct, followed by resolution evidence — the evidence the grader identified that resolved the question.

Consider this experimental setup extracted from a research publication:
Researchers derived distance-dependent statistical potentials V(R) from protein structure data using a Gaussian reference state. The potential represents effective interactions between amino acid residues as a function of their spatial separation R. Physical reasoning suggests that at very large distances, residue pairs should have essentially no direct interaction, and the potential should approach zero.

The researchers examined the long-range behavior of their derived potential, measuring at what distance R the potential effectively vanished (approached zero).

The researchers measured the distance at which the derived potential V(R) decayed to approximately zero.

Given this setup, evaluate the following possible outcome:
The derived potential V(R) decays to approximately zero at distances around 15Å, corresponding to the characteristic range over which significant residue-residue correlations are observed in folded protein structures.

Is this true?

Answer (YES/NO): NO